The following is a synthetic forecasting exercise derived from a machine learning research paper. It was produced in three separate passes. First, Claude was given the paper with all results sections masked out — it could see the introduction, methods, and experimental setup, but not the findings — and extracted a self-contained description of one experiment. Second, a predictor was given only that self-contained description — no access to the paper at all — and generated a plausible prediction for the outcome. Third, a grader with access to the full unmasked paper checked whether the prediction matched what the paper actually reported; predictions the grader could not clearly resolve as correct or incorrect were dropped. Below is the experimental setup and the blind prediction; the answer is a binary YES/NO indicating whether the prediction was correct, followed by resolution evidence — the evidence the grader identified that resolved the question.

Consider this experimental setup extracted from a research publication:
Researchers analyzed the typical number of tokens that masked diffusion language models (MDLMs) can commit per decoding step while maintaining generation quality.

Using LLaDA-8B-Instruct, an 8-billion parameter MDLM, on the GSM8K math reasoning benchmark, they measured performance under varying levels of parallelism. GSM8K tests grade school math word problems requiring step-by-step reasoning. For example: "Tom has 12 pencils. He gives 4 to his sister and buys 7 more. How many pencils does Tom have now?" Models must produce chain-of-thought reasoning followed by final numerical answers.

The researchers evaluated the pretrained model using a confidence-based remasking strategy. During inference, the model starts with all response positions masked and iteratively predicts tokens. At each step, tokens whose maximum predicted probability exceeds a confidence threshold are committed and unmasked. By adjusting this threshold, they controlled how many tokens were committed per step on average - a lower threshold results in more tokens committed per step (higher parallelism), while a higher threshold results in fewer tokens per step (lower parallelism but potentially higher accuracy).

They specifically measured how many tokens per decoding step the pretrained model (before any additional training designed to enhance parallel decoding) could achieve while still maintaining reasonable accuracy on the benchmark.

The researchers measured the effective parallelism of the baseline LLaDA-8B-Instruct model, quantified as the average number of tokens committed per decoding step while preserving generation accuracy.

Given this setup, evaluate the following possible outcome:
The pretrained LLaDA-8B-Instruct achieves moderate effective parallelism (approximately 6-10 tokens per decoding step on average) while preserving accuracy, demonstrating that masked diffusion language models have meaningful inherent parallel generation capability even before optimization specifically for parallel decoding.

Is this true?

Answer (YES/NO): NO